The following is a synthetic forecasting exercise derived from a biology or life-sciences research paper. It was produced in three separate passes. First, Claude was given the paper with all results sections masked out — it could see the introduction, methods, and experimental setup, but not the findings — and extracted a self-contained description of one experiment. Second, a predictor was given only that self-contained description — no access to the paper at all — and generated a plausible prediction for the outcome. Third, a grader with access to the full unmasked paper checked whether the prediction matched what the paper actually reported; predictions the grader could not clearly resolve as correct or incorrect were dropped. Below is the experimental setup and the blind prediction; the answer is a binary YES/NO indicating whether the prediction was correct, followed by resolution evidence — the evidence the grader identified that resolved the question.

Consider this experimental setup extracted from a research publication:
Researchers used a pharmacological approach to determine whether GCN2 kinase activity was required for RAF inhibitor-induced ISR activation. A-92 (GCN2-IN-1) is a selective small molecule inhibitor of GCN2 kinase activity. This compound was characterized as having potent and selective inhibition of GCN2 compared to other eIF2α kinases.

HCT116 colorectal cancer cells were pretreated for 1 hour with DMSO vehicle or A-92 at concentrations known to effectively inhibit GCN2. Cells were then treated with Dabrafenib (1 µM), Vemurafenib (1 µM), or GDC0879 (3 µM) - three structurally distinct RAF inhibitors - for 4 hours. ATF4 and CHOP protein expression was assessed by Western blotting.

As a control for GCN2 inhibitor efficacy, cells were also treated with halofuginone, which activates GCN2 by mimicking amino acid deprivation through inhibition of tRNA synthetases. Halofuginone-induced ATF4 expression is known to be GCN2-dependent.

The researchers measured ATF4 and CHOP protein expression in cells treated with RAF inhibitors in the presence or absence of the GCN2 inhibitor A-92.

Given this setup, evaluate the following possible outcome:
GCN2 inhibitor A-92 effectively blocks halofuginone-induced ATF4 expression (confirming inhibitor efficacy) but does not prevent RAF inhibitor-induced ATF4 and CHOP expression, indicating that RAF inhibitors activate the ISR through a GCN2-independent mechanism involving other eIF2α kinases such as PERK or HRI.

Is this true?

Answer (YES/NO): NO